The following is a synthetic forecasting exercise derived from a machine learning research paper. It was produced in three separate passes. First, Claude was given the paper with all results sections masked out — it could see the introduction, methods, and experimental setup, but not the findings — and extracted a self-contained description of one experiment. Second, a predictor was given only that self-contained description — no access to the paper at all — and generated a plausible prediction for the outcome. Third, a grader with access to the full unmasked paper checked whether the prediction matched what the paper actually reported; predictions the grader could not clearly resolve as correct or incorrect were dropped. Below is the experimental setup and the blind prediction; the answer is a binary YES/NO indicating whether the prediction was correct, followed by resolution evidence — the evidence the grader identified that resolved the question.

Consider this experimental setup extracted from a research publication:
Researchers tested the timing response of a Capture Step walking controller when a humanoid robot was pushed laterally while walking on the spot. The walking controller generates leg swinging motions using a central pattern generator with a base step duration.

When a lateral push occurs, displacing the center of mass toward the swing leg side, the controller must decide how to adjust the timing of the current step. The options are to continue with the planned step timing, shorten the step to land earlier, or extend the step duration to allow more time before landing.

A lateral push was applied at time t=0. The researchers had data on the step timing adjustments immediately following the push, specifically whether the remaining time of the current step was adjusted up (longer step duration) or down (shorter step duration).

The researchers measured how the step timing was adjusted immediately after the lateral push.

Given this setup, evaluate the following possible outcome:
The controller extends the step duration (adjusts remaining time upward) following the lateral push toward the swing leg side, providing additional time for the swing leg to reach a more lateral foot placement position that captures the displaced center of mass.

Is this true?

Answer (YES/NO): YES